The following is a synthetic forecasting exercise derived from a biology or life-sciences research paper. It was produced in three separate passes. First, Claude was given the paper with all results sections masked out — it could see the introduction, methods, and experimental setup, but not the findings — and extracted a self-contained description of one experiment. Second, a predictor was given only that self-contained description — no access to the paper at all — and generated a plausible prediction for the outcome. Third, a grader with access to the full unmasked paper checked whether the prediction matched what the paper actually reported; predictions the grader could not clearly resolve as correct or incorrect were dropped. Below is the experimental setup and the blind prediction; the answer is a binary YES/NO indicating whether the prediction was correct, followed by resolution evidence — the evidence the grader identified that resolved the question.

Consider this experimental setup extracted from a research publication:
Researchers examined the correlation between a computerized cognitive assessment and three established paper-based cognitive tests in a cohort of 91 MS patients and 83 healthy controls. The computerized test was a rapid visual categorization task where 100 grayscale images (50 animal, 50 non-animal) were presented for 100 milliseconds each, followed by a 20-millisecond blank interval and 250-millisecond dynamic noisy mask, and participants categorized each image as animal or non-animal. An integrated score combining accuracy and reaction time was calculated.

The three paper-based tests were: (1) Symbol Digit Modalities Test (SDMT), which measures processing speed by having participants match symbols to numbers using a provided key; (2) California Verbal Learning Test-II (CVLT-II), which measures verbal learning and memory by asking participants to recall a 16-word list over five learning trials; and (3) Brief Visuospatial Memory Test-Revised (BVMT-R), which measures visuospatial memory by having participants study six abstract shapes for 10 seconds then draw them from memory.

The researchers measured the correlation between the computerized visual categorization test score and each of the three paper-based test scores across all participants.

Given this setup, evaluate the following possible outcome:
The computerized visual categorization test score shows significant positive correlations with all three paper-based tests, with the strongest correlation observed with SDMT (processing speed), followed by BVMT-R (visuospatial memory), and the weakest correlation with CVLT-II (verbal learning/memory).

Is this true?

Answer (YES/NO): NO